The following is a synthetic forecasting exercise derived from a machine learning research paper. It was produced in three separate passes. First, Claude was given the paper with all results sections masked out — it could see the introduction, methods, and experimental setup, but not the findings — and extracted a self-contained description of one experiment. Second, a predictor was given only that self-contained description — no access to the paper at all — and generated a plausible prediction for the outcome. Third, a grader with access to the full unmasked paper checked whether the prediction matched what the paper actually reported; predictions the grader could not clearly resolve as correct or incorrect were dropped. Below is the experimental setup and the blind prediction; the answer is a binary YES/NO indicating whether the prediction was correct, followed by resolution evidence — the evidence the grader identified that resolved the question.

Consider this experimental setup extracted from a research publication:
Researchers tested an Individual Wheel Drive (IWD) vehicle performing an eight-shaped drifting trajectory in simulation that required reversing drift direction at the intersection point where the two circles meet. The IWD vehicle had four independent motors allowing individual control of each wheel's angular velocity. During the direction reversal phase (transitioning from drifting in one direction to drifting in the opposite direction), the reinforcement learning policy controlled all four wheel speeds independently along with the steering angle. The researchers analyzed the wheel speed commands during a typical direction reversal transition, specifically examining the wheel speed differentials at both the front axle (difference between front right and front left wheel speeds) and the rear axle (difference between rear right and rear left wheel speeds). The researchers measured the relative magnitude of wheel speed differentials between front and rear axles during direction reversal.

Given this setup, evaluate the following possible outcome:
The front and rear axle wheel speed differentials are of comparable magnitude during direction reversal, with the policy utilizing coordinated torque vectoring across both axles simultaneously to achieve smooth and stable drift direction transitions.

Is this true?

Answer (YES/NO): NO